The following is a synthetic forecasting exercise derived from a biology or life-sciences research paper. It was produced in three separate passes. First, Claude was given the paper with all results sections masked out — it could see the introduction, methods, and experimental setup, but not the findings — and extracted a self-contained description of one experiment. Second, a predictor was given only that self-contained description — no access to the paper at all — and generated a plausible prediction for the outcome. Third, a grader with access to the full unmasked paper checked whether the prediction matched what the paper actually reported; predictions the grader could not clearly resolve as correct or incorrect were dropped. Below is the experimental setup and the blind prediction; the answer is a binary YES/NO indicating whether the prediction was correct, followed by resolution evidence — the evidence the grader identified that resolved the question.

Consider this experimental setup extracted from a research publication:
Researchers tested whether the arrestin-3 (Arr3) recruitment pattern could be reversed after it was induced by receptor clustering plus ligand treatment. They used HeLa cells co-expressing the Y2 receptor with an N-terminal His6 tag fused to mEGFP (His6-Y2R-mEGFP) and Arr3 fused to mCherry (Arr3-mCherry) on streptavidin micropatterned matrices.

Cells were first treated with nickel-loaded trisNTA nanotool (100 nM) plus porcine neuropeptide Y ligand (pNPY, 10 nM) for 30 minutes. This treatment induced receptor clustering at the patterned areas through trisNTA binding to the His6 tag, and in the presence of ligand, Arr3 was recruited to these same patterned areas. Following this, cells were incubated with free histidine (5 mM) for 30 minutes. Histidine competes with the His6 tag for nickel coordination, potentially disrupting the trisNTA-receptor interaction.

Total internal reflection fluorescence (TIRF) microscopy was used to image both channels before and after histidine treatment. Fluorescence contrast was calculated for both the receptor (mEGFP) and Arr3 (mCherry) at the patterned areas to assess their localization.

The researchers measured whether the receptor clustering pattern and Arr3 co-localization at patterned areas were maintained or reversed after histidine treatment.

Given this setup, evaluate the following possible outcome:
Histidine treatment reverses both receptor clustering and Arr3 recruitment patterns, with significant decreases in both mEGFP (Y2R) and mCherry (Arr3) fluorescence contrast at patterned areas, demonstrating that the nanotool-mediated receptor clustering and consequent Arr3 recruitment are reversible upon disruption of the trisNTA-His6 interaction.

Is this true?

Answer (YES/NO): YES